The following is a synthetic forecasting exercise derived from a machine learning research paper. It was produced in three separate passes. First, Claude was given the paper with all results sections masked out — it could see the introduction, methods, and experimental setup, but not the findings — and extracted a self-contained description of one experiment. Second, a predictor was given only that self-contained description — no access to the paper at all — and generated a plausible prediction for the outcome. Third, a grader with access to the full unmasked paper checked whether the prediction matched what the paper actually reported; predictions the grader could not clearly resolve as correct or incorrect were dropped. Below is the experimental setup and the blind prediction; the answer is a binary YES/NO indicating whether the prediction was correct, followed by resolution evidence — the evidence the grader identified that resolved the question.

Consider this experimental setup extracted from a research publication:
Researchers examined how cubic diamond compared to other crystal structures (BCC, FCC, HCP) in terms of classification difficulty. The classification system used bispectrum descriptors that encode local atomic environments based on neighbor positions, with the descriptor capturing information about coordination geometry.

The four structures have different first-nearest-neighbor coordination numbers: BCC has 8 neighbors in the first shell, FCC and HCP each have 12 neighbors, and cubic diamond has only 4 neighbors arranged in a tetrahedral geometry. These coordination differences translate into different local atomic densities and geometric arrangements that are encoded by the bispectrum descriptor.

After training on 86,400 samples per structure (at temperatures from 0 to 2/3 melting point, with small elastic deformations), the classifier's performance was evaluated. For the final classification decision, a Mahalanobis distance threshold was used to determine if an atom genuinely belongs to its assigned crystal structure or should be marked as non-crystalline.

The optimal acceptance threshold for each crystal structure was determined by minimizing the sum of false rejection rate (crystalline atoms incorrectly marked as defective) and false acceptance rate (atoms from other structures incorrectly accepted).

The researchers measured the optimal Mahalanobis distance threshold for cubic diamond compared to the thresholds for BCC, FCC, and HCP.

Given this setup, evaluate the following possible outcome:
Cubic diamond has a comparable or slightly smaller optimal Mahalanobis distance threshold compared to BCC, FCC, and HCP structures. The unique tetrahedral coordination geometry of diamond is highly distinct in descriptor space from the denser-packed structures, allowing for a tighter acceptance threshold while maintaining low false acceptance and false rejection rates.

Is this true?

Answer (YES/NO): NO